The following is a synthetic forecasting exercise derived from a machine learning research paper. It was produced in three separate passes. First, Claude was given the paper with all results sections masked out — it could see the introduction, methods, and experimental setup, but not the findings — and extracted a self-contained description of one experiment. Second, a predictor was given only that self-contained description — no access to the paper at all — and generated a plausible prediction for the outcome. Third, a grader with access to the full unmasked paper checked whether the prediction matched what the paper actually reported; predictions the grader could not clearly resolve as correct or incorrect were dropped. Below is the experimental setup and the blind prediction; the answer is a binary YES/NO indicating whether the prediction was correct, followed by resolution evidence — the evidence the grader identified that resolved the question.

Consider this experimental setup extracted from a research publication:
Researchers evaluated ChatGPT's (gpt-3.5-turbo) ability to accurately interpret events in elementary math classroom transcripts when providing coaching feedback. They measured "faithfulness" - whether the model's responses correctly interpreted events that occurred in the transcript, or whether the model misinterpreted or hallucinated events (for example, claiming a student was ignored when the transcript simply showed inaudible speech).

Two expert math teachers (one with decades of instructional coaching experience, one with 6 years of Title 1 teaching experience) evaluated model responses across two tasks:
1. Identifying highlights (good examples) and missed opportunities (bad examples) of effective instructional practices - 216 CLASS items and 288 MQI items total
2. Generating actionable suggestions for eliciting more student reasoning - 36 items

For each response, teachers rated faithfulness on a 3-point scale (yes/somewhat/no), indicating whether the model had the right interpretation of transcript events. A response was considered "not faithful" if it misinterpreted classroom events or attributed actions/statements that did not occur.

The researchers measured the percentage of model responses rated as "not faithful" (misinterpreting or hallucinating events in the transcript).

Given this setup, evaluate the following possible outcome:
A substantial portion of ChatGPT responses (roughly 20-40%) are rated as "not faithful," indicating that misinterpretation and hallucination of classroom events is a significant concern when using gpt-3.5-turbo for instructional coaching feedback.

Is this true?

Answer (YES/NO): YES